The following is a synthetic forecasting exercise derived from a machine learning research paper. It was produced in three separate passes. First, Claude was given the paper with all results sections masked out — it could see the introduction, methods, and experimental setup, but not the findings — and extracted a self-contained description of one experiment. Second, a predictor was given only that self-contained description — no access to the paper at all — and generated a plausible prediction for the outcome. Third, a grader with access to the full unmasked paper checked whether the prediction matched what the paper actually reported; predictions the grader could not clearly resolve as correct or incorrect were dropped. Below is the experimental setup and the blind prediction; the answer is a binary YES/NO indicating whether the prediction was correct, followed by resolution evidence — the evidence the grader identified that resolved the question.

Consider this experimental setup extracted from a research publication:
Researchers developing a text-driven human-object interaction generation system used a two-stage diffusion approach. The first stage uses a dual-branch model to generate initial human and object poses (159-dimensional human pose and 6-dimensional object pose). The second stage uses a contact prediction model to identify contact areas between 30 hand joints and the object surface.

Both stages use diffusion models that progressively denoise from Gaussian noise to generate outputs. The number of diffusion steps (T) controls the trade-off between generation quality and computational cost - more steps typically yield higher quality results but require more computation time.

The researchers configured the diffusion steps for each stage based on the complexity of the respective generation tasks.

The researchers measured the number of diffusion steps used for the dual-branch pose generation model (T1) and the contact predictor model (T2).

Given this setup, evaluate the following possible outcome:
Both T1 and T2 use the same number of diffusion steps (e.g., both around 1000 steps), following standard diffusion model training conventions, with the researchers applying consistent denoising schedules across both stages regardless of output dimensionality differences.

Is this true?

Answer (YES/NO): NO